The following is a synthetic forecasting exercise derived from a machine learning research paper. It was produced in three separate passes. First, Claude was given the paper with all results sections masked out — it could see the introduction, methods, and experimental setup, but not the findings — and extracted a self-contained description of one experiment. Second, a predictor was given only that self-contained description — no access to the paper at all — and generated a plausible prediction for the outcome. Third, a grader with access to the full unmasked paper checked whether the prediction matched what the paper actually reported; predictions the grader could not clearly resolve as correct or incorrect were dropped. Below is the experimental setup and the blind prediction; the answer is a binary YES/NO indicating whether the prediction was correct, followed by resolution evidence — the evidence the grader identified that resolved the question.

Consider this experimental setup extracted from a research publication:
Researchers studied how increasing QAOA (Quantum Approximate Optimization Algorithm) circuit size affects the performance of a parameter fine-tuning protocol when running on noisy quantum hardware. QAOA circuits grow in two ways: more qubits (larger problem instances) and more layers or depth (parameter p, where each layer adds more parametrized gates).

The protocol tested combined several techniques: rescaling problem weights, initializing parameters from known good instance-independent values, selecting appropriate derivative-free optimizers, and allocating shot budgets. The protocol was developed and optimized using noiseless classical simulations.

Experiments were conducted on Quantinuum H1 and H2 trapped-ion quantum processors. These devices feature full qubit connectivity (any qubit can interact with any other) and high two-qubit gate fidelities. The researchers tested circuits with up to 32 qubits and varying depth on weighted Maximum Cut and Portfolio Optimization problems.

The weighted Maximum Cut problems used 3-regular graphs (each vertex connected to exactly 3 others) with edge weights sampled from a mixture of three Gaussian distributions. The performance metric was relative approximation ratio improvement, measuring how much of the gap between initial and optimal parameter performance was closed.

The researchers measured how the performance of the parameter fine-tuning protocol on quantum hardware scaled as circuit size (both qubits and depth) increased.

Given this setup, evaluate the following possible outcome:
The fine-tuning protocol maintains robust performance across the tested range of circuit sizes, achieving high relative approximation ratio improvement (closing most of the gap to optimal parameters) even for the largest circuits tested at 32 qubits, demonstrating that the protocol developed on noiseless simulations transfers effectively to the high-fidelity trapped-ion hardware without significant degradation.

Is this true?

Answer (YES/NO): NO